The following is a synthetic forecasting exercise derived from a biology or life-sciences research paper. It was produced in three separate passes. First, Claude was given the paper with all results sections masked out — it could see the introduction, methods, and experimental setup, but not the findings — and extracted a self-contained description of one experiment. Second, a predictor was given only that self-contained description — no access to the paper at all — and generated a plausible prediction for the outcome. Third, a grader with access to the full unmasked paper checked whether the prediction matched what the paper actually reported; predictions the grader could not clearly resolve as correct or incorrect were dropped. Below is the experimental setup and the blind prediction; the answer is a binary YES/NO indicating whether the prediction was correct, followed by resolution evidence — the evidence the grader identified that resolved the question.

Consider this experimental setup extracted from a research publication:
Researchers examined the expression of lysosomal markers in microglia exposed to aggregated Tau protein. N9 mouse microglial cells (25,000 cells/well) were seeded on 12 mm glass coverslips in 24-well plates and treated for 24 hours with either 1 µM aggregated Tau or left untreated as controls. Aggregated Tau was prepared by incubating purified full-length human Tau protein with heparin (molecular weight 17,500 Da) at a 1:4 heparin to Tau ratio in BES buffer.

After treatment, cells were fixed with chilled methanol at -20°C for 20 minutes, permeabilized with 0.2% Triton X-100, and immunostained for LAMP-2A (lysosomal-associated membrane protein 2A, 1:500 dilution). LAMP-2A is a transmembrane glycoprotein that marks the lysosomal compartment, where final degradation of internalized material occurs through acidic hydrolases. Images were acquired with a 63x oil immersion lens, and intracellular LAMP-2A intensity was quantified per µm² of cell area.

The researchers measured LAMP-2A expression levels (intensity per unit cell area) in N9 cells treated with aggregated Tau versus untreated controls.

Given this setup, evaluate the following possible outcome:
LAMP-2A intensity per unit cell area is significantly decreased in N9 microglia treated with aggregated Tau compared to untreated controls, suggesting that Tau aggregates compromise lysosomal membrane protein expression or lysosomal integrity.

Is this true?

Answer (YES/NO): NO